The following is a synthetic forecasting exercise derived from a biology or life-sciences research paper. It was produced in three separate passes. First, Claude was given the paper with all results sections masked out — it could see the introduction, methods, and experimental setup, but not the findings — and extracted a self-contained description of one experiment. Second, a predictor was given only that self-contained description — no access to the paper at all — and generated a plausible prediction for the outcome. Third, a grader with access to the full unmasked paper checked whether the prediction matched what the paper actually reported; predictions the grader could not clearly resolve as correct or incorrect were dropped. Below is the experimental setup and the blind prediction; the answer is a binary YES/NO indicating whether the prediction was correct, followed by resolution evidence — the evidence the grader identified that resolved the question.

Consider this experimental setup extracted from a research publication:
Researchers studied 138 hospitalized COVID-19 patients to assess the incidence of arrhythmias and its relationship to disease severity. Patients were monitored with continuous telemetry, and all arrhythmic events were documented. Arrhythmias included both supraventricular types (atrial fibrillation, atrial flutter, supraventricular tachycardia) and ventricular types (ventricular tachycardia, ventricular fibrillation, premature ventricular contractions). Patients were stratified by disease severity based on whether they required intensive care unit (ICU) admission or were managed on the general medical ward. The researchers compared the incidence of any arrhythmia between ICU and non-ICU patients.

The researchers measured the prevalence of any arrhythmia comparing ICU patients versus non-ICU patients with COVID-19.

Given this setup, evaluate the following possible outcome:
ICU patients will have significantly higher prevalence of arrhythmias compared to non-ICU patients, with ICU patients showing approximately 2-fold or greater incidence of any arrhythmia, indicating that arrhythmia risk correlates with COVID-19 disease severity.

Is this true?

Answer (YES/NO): YES